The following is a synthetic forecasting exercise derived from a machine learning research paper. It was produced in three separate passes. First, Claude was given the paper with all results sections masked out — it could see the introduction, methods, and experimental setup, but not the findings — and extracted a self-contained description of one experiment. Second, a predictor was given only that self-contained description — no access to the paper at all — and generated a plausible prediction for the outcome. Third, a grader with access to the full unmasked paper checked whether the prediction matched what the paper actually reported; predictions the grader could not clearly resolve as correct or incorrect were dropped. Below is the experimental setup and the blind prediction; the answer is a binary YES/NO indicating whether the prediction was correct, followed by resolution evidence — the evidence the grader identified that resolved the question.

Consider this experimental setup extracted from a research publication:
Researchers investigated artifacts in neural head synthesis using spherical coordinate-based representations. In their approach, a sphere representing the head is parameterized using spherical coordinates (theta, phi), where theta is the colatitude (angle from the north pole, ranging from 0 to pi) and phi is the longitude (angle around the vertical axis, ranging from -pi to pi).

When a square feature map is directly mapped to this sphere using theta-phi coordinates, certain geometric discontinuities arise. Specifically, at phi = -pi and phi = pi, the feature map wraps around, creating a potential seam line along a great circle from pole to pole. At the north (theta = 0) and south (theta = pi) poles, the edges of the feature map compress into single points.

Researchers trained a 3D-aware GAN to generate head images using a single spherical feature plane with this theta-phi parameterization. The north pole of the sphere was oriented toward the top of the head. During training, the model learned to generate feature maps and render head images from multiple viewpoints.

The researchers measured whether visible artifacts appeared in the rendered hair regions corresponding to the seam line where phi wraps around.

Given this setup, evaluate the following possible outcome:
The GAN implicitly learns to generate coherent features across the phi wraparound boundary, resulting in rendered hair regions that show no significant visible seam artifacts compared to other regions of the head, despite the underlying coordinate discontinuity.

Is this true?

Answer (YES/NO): NO